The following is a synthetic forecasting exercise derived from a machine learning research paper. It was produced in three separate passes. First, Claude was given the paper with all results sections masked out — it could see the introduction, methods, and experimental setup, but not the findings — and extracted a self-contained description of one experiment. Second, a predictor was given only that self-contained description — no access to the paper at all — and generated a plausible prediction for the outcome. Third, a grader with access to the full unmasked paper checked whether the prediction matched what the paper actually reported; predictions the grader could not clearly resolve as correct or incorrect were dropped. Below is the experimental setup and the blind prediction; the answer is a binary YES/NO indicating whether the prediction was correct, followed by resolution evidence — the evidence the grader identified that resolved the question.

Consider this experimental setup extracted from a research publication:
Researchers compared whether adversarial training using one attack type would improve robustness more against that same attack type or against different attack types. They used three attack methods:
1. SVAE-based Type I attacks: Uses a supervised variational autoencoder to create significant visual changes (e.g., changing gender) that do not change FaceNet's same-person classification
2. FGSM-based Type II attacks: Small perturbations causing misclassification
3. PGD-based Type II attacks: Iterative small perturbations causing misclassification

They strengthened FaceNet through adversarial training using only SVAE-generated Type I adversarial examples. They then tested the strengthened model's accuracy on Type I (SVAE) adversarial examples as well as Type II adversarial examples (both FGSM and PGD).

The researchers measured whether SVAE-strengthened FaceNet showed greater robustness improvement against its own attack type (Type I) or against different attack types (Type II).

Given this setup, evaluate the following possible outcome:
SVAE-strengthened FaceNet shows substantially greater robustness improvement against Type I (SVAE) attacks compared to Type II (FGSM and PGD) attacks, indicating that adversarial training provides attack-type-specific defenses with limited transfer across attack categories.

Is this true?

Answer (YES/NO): NO